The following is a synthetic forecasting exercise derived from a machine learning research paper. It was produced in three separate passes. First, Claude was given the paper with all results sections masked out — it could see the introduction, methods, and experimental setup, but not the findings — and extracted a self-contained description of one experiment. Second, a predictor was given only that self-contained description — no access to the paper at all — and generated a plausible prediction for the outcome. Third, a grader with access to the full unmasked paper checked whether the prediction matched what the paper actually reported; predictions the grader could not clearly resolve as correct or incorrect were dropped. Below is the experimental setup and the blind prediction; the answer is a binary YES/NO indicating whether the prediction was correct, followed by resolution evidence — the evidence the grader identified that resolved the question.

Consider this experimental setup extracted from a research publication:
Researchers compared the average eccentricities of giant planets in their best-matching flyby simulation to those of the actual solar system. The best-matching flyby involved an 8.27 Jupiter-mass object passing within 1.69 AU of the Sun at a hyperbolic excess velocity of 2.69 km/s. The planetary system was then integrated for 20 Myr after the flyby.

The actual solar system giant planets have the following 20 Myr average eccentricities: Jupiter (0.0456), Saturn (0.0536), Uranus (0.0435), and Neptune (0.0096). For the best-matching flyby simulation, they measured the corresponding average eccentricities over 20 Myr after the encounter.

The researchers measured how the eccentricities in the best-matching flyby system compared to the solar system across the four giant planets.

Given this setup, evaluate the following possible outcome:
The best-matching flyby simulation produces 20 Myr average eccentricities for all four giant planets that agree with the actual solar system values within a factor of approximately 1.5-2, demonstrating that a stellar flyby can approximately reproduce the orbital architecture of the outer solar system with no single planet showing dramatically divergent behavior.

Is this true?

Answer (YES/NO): NO